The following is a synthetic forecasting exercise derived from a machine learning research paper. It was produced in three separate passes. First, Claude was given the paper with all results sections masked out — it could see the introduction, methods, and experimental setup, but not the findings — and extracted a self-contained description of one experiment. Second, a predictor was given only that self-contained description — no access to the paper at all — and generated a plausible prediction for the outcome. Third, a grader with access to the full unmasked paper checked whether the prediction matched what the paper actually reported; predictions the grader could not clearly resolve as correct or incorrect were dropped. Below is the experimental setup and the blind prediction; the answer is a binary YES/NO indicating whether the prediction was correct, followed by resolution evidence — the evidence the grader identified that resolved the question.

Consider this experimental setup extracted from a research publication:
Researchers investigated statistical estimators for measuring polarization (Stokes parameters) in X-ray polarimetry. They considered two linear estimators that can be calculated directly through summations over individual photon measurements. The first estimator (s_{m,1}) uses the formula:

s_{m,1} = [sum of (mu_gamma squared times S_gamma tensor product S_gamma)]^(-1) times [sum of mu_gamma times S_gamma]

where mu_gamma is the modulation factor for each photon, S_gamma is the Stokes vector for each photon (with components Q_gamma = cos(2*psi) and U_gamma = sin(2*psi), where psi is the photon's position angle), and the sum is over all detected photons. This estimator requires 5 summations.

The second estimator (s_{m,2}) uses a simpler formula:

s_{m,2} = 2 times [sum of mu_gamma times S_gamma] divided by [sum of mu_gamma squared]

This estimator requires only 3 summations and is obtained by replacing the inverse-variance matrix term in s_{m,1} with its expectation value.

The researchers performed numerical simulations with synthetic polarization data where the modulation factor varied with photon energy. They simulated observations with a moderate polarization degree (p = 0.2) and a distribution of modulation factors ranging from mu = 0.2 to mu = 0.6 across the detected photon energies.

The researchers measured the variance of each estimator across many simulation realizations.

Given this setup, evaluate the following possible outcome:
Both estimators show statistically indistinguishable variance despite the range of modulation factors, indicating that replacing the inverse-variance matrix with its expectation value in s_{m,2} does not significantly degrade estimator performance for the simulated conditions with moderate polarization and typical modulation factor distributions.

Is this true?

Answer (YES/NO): YES